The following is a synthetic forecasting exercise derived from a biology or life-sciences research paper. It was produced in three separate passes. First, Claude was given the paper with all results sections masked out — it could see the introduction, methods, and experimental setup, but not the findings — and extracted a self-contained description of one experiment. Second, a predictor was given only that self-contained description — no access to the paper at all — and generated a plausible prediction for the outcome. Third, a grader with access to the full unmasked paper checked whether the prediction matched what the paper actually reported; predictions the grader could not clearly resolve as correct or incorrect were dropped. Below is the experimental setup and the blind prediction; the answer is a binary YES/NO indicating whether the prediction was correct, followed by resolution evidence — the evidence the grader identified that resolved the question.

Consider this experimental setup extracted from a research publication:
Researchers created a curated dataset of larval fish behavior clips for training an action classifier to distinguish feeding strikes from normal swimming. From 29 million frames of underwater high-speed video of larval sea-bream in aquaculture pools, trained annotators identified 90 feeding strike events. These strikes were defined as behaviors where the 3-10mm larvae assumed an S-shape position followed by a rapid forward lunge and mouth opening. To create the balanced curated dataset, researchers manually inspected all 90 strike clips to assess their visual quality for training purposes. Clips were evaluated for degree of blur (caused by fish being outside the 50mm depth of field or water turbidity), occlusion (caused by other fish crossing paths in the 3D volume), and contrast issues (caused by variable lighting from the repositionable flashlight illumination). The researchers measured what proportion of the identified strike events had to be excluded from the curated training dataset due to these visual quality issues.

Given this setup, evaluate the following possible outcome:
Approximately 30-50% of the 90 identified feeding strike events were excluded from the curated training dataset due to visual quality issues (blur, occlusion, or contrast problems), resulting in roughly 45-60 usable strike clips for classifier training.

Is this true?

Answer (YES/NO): NO